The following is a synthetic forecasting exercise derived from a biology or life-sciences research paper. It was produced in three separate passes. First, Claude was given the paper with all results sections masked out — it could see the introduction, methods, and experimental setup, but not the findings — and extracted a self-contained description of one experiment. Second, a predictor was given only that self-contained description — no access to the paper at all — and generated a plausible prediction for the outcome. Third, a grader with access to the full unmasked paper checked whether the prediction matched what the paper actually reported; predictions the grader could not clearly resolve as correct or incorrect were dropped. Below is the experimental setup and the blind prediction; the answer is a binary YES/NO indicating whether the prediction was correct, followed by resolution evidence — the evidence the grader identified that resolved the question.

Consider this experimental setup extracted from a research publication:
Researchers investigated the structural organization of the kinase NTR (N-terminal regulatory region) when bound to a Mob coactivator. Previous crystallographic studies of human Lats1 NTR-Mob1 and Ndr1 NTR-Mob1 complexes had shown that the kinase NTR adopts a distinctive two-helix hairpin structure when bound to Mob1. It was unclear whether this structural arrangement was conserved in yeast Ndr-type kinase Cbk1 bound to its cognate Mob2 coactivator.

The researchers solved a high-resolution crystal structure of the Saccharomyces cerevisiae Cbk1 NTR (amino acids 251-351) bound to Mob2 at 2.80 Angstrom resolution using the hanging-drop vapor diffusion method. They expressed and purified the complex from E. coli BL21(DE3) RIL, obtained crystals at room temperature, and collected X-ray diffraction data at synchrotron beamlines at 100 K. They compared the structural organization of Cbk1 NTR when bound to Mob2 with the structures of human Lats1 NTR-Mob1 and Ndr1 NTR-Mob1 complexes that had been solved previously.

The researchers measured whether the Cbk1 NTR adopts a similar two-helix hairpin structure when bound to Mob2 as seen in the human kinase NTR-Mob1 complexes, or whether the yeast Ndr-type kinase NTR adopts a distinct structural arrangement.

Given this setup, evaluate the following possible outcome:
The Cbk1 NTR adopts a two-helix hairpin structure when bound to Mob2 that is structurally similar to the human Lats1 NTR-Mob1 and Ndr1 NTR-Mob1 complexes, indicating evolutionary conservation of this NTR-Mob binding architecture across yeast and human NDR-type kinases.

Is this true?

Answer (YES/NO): YES